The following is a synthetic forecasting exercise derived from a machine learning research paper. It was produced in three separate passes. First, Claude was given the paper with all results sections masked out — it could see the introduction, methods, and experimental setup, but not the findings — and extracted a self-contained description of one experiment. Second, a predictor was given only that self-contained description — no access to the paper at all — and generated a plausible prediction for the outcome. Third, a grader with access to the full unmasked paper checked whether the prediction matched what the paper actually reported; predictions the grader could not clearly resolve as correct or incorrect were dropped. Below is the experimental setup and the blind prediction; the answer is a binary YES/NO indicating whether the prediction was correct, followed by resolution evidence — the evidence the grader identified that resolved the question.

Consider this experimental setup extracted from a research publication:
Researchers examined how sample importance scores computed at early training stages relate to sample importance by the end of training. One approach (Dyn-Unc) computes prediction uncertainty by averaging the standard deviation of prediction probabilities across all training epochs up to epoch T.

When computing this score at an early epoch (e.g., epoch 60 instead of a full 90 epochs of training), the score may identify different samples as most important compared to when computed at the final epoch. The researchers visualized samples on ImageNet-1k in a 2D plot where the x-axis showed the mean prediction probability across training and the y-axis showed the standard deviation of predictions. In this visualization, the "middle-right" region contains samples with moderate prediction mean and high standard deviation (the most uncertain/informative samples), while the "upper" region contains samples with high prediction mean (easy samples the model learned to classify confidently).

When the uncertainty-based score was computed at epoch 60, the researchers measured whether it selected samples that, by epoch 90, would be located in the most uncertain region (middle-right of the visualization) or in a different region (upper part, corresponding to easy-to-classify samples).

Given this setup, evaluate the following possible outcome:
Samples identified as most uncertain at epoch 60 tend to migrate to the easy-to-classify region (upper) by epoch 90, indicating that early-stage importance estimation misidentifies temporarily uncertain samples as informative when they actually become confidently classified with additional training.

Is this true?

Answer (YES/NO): YES